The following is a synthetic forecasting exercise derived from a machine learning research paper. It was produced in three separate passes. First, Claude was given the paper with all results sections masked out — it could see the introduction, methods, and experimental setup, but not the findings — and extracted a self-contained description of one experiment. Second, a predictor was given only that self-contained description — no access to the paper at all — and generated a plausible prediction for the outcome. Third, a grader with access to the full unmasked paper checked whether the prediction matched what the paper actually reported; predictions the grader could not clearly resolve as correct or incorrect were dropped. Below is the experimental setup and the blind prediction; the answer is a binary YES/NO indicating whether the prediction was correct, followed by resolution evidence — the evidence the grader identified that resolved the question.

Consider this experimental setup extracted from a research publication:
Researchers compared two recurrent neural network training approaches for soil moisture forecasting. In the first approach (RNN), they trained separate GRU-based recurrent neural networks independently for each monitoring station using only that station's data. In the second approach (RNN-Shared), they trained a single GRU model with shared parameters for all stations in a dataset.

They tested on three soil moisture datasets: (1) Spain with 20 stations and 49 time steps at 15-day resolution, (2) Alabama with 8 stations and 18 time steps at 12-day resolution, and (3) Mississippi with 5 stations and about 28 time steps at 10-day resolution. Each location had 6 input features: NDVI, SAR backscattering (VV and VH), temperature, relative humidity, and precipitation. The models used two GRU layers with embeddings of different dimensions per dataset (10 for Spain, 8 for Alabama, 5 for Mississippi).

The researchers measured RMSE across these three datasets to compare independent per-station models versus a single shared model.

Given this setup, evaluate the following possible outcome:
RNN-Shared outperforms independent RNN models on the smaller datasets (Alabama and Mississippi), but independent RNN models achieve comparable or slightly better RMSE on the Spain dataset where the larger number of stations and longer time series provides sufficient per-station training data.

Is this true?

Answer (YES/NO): NO